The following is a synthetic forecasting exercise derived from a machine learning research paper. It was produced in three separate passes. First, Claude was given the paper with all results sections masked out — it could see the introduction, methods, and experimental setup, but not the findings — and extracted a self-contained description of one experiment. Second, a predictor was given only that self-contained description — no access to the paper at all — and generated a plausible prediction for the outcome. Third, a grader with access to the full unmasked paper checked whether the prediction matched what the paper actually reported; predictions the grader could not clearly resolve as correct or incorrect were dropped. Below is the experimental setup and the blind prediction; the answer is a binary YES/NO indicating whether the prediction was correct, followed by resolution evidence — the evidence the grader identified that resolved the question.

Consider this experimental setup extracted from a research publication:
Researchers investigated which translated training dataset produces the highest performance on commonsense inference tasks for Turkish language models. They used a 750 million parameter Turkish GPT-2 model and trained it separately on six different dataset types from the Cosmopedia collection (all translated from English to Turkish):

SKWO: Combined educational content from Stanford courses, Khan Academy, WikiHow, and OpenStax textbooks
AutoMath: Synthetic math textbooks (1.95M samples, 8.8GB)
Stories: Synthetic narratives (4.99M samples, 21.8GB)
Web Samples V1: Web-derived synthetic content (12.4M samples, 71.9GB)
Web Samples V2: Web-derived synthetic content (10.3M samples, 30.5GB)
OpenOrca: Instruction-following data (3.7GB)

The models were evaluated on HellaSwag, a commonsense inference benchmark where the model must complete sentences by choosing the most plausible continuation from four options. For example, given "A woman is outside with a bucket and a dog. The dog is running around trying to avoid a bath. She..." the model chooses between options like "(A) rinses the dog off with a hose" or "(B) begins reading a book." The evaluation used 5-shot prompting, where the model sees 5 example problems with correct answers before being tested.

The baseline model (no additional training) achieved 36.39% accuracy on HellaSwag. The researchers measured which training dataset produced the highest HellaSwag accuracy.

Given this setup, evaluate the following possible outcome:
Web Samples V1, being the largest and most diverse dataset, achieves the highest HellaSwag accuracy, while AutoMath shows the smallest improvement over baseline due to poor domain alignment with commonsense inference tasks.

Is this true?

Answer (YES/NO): NO